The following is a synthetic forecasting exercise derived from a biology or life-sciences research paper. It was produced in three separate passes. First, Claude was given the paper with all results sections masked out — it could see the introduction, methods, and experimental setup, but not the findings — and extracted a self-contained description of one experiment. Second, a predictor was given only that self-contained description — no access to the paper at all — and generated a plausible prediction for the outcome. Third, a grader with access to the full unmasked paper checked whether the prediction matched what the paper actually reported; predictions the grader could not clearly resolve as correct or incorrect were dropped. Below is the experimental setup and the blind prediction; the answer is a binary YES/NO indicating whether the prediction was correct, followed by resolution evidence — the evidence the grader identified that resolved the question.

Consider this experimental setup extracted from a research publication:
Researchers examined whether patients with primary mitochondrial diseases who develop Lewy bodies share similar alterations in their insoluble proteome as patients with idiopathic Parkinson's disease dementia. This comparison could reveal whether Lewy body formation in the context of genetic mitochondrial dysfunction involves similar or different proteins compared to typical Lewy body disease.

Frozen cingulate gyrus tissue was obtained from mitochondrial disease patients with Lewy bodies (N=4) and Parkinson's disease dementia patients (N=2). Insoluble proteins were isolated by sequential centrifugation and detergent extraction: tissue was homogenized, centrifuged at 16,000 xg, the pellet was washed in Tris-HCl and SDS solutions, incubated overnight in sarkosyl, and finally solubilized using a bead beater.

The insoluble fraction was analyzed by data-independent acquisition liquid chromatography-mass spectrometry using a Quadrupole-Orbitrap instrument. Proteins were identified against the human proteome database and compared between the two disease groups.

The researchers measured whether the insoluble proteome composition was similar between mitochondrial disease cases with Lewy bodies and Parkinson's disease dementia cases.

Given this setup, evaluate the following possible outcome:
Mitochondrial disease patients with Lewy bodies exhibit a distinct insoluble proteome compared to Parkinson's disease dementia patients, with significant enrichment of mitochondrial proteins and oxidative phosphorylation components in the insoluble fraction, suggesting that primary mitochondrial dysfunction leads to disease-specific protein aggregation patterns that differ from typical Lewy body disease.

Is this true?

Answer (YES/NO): NO